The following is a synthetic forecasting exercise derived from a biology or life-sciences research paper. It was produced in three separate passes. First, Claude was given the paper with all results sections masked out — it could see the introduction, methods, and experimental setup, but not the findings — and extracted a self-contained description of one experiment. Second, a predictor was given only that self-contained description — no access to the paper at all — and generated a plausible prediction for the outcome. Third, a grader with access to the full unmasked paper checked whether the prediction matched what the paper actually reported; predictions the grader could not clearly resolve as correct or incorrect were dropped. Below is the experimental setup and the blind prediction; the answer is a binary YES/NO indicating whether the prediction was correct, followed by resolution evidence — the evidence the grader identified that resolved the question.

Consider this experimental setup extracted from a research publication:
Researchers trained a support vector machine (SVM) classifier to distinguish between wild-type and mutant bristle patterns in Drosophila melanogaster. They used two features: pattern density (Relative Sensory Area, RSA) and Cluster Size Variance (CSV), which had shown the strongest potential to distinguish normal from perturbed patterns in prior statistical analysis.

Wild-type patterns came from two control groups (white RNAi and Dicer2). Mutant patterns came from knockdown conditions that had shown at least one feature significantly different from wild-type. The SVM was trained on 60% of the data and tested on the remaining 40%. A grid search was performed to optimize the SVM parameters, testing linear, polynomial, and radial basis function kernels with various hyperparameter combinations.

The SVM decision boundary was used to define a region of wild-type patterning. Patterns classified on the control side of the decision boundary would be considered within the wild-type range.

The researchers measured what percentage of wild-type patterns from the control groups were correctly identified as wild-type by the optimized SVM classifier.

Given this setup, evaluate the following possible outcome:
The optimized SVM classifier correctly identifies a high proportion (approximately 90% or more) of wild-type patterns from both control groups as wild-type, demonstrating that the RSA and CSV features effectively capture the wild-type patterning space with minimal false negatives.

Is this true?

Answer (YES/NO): NO